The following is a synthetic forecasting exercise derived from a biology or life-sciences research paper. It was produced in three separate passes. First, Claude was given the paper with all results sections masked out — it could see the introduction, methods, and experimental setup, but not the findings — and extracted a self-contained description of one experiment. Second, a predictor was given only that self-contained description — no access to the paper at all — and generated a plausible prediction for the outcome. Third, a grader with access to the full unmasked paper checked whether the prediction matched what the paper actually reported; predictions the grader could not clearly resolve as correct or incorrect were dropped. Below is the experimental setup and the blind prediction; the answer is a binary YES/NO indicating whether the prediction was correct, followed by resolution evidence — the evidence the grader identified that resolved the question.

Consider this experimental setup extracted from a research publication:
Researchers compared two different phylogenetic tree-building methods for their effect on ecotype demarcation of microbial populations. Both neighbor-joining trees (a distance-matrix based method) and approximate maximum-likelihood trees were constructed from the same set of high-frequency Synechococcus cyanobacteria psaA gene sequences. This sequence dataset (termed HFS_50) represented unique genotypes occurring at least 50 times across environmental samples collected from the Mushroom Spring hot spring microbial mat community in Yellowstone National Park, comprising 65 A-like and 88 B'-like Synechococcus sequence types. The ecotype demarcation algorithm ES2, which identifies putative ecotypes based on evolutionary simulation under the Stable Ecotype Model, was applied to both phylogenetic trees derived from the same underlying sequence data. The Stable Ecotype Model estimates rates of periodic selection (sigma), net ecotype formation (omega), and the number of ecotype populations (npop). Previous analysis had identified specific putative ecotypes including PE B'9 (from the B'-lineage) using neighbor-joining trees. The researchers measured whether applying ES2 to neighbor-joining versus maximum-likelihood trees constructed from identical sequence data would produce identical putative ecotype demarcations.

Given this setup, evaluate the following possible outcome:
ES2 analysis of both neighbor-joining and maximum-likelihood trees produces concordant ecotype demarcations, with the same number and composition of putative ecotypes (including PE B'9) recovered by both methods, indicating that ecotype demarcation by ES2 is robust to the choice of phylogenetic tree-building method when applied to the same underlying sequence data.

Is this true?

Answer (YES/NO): NO